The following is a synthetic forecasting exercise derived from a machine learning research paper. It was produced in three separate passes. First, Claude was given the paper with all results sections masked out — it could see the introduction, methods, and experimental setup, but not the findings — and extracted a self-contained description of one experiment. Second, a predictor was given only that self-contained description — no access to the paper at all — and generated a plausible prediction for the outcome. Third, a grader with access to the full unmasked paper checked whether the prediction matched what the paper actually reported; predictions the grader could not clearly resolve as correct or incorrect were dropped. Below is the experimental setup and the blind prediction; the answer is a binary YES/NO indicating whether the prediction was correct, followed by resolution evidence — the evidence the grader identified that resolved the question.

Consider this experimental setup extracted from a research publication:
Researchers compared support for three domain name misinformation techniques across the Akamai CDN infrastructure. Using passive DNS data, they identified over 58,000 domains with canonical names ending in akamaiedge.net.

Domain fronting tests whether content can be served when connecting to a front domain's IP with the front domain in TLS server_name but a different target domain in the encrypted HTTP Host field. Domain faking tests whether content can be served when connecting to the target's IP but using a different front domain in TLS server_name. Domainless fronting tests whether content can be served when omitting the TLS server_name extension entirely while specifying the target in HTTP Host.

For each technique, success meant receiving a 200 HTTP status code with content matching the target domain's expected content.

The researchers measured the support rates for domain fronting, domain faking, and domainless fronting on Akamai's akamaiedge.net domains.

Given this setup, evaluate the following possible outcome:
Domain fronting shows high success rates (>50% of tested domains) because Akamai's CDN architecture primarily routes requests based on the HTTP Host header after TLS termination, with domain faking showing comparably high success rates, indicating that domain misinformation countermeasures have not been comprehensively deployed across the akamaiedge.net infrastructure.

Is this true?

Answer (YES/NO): NO